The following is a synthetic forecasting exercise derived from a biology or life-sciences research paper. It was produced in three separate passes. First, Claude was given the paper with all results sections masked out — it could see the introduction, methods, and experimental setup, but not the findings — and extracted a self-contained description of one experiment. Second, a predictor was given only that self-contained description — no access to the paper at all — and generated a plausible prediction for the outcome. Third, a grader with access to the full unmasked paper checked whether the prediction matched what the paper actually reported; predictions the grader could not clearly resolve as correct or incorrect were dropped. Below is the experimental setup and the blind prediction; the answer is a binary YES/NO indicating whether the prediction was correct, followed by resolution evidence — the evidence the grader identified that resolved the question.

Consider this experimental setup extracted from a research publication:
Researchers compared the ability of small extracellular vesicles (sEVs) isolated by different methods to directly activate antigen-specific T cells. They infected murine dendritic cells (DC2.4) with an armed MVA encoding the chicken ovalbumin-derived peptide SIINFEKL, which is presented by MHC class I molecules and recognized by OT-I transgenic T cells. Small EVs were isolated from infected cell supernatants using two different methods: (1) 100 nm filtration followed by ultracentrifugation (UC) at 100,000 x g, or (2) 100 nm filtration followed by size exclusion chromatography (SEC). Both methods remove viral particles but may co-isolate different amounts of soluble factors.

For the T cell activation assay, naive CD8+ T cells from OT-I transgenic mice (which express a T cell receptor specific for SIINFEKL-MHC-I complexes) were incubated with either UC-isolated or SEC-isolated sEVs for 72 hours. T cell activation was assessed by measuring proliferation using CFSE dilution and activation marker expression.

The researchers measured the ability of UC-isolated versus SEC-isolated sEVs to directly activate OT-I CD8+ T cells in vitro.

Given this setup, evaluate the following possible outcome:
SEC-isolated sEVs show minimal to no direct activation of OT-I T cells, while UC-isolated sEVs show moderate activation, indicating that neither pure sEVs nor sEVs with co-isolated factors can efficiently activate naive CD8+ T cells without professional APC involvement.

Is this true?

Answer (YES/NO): NO